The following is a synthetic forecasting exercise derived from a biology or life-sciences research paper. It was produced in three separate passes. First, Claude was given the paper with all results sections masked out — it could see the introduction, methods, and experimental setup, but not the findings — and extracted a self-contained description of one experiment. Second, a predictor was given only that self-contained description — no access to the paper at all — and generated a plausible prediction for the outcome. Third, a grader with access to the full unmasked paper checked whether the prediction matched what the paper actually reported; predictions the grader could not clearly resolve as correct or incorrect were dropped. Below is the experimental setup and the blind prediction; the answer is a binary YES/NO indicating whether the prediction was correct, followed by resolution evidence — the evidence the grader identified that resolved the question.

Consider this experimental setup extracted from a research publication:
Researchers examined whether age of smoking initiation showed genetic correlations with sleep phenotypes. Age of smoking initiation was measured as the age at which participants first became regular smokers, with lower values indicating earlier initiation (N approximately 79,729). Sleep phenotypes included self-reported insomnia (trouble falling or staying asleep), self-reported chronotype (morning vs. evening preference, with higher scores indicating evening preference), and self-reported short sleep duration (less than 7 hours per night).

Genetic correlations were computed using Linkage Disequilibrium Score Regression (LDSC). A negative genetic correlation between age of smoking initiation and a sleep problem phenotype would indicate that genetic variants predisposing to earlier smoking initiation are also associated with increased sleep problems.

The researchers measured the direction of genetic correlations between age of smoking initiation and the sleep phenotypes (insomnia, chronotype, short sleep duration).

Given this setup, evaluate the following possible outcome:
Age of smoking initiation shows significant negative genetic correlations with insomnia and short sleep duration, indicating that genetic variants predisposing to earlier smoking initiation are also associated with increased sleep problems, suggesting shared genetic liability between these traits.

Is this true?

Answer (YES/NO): YES